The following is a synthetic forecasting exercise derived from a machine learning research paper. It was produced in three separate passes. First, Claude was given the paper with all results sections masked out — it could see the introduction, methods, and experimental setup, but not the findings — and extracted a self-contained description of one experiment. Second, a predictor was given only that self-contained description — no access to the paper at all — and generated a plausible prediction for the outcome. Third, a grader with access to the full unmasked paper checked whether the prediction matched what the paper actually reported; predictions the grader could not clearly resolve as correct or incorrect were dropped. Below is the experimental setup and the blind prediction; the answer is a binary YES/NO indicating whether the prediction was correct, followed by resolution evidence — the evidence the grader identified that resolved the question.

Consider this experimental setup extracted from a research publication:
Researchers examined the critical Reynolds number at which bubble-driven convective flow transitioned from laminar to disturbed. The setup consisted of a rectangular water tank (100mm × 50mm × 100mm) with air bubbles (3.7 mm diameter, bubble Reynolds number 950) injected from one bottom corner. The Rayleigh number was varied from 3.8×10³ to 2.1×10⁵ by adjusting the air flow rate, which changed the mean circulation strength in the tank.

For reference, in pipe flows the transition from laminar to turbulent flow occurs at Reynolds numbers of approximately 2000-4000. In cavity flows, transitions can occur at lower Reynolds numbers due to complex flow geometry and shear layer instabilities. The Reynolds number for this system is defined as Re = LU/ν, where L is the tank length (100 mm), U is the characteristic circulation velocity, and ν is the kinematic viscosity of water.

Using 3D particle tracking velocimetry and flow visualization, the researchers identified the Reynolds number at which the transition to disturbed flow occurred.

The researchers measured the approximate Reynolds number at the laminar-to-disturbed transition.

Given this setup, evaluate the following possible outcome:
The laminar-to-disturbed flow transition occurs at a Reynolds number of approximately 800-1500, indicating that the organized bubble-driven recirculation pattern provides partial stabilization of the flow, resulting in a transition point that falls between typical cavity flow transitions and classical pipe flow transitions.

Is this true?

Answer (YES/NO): NO